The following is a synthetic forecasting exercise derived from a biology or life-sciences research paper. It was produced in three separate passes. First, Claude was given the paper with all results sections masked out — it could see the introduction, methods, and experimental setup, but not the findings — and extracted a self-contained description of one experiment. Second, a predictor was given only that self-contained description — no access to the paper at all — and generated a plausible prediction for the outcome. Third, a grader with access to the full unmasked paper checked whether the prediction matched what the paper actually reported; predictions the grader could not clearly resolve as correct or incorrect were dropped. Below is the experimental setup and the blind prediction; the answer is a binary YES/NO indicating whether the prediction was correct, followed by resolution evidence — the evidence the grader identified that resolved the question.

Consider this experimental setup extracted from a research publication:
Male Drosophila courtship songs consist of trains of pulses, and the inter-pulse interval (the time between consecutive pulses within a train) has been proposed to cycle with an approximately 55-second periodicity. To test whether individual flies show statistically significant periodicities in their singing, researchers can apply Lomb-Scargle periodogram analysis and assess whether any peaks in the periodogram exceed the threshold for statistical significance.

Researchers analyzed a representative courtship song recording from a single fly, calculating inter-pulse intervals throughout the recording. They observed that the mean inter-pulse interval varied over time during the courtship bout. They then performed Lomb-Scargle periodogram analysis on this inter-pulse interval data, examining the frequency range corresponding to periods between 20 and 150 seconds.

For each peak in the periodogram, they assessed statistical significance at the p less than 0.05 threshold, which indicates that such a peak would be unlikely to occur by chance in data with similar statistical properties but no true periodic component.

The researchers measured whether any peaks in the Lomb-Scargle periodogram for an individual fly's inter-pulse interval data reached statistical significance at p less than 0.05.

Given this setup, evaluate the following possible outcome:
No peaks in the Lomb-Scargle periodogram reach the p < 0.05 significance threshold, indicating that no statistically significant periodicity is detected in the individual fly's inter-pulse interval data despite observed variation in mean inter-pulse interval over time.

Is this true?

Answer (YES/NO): YES